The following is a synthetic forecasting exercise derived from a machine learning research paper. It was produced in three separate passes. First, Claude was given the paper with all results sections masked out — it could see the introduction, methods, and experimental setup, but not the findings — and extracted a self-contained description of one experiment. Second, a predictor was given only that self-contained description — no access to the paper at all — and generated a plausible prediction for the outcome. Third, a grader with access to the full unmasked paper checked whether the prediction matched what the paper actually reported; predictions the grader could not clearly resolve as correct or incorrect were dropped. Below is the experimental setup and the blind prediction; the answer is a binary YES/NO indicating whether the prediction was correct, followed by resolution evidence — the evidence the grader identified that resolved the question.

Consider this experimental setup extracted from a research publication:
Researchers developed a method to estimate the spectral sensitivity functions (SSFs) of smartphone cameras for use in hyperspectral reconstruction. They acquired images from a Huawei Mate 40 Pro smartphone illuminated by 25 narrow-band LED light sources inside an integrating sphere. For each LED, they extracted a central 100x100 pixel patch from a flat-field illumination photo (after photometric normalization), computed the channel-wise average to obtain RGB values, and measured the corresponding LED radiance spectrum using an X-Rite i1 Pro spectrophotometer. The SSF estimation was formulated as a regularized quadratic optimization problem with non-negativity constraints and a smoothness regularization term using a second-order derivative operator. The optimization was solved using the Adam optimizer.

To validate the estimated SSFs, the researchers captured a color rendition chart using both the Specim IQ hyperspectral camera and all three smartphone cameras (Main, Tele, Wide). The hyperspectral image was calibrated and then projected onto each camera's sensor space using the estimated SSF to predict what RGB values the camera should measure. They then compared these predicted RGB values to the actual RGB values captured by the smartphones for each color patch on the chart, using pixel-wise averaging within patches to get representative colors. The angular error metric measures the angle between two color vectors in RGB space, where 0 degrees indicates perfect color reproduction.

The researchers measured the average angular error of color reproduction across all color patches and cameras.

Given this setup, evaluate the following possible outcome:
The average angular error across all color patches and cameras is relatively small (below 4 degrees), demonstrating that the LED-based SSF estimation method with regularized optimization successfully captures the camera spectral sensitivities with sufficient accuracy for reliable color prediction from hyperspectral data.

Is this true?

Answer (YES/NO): YES